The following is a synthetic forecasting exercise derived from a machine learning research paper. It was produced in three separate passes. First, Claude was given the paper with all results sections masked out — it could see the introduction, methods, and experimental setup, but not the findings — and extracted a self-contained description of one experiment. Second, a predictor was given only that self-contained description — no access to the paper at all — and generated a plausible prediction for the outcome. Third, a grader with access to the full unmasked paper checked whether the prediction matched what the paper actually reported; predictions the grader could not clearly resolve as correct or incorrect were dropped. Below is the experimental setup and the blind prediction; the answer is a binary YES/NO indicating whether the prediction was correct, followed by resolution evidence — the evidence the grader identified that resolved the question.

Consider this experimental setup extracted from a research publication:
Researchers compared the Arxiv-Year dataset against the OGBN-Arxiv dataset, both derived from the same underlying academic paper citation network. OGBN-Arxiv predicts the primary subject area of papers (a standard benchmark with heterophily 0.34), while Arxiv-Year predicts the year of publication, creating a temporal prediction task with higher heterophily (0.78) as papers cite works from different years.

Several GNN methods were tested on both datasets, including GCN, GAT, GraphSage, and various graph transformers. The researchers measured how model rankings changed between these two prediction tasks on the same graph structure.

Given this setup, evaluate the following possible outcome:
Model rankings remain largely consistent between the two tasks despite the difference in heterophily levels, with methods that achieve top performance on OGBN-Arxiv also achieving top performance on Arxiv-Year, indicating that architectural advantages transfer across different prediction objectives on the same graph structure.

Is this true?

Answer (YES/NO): NO